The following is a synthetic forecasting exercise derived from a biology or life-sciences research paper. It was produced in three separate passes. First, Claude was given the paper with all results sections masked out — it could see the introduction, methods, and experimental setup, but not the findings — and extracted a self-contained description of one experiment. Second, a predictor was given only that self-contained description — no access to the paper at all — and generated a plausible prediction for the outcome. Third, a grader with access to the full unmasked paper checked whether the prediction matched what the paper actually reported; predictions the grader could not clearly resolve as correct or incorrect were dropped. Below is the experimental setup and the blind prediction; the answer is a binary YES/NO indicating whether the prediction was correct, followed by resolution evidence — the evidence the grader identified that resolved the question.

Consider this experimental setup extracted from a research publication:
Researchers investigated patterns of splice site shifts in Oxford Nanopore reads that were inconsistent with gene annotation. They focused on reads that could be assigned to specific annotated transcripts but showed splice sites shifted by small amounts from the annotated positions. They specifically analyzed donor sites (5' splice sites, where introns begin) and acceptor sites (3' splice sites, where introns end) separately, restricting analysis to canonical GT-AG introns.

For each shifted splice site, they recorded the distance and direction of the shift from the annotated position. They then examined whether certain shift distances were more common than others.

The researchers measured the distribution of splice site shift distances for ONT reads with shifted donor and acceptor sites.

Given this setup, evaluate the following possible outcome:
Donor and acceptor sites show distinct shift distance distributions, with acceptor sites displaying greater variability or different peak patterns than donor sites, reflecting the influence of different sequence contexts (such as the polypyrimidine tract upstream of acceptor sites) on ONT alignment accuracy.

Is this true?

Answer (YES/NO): NO